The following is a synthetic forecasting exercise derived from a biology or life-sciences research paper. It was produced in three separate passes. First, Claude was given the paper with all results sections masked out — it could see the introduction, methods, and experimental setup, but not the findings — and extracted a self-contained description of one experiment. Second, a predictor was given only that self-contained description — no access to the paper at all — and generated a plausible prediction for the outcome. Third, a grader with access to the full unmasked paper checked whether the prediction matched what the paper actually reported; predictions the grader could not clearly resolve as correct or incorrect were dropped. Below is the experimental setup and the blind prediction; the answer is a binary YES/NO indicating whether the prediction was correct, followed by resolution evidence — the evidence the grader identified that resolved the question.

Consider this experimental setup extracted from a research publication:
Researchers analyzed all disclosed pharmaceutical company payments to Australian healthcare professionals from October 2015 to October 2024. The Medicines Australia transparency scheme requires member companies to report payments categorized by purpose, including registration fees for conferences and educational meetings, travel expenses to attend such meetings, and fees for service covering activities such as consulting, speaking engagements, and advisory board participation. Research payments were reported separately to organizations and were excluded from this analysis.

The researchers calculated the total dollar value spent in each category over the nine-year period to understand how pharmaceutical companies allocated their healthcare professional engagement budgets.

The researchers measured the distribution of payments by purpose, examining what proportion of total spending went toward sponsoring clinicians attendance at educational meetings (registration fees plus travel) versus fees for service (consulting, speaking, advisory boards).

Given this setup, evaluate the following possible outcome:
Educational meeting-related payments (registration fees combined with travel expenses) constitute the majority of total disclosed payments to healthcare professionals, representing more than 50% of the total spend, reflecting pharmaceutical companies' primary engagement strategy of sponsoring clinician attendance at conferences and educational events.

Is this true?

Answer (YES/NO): NO